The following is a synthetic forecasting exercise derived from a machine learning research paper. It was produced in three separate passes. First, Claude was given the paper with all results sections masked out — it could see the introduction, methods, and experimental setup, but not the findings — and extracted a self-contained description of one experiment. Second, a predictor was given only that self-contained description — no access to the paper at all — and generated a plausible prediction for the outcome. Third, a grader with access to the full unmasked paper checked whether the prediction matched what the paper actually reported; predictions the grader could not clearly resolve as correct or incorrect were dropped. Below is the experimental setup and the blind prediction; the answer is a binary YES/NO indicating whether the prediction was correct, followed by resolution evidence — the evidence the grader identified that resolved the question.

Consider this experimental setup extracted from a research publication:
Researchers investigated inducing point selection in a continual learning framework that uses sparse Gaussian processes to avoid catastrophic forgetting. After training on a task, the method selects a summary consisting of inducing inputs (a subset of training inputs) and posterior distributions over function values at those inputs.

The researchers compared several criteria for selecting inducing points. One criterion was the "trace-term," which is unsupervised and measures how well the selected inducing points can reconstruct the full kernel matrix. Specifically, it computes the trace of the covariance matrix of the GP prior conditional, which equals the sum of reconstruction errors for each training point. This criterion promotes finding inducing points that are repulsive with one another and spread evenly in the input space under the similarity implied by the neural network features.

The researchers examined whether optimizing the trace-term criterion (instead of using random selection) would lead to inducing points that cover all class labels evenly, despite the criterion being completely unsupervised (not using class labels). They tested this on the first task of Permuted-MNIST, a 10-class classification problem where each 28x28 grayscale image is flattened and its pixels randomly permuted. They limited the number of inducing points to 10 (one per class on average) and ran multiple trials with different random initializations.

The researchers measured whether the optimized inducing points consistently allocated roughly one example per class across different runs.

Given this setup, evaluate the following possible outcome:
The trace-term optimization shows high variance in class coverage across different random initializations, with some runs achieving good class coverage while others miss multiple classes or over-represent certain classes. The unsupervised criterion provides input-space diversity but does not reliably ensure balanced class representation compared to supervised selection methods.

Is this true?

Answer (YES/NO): NO